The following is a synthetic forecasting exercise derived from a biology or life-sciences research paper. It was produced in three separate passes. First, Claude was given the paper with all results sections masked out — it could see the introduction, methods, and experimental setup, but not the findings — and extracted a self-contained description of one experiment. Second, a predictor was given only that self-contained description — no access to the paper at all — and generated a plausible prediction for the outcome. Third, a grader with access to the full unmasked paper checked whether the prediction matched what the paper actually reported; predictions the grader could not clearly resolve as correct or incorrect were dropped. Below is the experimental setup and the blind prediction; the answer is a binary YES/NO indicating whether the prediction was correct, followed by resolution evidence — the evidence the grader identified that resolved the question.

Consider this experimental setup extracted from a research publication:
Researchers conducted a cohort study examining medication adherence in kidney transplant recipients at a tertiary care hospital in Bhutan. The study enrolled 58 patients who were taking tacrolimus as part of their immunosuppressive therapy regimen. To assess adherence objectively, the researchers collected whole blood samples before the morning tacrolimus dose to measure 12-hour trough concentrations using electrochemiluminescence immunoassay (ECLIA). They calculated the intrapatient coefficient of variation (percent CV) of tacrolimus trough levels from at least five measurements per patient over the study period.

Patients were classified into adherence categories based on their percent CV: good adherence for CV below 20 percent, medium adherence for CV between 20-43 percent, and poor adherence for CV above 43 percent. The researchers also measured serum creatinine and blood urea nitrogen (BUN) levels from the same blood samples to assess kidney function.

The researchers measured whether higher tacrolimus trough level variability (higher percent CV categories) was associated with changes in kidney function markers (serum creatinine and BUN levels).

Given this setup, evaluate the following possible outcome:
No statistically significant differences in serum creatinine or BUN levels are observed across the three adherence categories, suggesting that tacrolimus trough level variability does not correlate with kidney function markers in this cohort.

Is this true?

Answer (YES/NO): NO